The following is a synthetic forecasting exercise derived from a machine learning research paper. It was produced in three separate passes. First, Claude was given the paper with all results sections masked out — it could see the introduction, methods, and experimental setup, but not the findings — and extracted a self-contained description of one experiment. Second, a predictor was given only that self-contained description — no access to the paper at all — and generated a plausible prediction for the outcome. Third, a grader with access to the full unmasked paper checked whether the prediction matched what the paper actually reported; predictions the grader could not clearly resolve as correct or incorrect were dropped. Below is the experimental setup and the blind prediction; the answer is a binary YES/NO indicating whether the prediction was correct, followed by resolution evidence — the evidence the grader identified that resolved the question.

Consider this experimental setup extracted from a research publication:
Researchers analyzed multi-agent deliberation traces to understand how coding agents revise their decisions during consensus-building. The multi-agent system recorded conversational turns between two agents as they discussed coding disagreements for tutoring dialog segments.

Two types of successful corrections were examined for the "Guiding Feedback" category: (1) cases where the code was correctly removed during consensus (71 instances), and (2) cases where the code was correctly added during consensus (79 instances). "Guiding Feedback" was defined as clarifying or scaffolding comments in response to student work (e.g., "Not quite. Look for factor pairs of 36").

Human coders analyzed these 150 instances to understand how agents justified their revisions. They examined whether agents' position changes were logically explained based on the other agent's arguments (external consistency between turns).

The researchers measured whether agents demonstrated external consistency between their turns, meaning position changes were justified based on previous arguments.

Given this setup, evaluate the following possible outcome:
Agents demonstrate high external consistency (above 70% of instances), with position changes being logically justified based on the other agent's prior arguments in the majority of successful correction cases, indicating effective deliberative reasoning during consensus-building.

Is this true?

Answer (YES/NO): NO